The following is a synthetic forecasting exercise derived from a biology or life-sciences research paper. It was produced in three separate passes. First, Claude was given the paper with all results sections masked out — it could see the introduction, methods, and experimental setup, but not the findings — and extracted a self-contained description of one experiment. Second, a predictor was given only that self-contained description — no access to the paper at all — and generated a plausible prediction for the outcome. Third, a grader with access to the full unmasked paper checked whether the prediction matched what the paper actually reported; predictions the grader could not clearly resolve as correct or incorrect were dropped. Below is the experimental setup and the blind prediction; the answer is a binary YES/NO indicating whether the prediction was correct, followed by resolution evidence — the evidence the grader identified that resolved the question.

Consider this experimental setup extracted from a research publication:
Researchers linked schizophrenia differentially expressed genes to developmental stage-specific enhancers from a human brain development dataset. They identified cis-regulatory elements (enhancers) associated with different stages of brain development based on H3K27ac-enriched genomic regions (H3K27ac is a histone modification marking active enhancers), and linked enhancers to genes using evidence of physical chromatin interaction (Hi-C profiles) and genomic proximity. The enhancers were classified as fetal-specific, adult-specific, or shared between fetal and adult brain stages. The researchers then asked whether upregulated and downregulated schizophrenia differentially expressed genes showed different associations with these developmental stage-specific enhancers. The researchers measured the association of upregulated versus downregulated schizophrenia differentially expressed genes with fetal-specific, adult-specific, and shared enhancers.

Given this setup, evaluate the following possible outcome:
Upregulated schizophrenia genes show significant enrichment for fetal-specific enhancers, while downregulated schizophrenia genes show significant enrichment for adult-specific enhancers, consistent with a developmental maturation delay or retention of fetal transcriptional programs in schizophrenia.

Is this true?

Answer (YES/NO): NO